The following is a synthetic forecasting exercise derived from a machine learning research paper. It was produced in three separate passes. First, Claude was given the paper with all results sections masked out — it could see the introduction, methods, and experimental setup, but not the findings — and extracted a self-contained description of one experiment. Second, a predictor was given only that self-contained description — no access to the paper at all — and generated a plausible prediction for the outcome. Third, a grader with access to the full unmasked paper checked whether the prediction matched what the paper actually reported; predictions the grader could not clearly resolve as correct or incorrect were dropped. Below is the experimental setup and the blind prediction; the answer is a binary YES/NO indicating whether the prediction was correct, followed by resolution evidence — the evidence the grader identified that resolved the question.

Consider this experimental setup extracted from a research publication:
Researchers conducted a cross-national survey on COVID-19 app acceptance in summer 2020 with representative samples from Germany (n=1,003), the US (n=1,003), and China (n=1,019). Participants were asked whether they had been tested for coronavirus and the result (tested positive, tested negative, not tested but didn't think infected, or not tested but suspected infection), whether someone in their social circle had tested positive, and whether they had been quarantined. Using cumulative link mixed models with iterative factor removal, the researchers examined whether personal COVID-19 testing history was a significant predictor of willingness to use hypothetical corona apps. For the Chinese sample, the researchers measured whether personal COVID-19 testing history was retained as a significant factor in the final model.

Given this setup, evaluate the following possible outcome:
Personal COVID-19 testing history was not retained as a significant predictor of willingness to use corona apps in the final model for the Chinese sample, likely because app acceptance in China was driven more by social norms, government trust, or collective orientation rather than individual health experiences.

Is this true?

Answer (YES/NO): YES